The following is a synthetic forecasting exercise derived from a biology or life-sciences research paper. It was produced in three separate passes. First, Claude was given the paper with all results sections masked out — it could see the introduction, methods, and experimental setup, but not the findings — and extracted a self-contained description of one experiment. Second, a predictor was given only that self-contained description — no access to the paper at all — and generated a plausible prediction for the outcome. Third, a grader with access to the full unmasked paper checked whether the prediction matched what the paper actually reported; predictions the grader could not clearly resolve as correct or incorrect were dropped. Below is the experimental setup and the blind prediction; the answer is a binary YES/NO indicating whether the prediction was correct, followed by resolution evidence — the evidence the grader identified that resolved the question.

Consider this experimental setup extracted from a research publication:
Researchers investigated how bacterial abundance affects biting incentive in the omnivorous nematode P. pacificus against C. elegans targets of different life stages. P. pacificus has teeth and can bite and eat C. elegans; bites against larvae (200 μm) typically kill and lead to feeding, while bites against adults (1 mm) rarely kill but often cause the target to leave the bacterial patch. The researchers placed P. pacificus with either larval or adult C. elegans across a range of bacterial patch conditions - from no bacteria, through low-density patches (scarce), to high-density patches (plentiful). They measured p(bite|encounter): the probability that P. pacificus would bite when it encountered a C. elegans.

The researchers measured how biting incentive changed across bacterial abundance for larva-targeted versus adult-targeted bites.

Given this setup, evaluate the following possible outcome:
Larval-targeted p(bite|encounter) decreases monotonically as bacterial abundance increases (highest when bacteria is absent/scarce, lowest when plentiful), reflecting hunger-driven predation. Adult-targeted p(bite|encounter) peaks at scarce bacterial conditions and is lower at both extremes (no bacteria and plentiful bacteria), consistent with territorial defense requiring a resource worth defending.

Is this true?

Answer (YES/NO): YES